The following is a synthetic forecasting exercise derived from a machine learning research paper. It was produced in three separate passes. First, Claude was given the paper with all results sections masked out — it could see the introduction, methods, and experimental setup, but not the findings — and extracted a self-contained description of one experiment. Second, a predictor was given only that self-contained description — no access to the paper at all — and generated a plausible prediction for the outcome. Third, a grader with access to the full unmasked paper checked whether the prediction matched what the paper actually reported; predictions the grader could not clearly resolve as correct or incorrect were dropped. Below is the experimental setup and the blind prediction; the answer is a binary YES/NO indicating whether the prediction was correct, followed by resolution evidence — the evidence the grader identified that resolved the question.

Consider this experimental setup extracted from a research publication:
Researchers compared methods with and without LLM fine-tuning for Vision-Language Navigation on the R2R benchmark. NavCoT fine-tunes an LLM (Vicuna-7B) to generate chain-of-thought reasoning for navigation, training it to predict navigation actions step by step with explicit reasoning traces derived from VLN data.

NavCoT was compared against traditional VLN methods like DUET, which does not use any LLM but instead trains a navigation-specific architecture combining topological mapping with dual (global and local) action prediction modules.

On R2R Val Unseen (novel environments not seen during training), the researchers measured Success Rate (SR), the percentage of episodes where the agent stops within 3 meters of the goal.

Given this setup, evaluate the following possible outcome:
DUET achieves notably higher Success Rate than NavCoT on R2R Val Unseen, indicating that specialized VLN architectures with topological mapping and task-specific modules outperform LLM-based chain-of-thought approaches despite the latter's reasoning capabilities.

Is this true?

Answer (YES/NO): YES